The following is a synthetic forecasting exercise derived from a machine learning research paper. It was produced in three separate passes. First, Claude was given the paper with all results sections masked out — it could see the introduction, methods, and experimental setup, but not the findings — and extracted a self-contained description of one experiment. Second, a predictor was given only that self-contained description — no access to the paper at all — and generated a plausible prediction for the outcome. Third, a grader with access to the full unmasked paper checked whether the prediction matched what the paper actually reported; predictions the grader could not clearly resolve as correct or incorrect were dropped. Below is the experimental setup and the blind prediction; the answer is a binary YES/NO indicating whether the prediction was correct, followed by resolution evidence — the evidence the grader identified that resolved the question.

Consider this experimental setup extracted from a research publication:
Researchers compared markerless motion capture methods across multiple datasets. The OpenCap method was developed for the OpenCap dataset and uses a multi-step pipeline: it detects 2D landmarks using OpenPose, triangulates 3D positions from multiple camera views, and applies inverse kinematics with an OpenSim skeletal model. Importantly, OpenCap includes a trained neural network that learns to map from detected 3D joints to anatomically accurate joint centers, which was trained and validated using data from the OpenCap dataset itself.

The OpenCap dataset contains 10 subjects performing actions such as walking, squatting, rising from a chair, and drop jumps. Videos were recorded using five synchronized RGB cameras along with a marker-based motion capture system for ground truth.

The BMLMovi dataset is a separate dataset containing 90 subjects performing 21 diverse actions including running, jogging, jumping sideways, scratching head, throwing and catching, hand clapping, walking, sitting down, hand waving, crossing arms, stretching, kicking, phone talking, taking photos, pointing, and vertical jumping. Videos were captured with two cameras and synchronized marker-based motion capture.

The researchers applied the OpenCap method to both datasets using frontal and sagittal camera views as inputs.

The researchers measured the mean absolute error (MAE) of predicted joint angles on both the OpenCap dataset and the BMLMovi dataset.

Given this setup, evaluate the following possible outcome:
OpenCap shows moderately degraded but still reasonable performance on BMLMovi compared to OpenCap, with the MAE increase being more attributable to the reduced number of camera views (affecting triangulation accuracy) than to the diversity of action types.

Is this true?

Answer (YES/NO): NO